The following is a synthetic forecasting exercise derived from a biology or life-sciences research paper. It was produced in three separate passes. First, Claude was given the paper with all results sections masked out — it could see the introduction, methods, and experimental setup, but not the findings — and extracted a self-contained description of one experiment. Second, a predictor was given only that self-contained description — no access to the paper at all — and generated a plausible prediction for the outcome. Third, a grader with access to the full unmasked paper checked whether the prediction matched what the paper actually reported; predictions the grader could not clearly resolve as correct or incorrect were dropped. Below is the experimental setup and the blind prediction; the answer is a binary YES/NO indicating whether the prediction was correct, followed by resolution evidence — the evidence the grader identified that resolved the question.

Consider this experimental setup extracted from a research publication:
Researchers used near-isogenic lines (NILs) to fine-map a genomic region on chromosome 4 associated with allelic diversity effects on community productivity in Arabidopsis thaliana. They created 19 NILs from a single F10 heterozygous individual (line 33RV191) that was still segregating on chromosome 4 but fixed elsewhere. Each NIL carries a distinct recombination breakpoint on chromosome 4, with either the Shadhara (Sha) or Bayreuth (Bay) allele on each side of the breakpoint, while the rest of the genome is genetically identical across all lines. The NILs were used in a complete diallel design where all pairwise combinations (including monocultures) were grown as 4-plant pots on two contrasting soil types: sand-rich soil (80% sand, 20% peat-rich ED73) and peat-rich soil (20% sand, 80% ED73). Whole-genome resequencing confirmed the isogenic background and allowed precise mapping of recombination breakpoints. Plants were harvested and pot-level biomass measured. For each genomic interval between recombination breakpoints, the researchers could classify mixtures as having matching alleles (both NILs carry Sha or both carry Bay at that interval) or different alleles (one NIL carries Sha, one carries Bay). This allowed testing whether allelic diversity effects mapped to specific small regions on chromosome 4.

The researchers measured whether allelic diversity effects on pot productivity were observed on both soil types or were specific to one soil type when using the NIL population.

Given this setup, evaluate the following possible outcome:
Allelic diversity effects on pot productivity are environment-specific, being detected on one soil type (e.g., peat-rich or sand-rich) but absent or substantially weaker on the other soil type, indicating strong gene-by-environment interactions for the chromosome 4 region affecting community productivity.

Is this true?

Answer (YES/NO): YES